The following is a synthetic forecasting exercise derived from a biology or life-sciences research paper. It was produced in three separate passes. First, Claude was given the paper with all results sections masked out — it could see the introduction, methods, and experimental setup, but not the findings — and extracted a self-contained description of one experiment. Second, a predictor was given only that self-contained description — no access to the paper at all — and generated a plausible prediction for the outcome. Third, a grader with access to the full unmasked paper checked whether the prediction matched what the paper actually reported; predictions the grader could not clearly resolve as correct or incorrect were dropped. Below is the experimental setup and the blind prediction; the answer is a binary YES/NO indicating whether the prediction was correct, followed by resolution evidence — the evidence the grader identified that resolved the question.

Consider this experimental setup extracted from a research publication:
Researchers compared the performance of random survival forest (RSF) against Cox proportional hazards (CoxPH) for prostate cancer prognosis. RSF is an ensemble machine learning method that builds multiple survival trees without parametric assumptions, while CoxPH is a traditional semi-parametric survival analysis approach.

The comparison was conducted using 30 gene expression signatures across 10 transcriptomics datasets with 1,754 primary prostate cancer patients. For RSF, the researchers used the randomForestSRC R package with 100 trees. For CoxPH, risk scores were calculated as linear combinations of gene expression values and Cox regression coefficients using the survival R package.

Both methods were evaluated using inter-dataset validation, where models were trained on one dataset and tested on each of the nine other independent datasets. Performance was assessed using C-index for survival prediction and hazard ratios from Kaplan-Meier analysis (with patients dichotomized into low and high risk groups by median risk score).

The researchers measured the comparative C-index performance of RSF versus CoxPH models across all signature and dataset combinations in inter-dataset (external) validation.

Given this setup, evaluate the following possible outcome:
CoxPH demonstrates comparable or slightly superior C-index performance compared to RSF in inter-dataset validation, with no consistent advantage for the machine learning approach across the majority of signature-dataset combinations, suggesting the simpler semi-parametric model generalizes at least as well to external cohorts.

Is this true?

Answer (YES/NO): NO